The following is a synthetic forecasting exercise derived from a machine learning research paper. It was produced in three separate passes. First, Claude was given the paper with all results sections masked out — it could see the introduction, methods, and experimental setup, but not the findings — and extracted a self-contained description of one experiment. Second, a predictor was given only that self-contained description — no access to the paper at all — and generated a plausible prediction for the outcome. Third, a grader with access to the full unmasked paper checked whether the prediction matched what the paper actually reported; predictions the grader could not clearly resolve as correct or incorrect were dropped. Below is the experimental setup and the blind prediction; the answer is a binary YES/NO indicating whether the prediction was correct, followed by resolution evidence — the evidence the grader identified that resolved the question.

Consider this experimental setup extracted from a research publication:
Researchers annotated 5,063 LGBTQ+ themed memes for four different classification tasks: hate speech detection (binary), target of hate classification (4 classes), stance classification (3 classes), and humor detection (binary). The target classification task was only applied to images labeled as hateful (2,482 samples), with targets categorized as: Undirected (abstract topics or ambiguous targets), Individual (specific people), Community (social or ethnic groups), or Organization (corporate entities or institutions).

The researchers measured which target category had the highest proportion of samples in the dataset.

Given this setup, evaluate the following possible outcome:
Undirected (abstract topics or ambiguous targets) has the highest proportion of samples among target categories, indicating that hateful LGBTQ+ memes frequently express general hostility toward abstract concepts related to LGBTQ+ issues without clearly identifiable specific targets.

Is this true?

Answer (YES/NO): NO